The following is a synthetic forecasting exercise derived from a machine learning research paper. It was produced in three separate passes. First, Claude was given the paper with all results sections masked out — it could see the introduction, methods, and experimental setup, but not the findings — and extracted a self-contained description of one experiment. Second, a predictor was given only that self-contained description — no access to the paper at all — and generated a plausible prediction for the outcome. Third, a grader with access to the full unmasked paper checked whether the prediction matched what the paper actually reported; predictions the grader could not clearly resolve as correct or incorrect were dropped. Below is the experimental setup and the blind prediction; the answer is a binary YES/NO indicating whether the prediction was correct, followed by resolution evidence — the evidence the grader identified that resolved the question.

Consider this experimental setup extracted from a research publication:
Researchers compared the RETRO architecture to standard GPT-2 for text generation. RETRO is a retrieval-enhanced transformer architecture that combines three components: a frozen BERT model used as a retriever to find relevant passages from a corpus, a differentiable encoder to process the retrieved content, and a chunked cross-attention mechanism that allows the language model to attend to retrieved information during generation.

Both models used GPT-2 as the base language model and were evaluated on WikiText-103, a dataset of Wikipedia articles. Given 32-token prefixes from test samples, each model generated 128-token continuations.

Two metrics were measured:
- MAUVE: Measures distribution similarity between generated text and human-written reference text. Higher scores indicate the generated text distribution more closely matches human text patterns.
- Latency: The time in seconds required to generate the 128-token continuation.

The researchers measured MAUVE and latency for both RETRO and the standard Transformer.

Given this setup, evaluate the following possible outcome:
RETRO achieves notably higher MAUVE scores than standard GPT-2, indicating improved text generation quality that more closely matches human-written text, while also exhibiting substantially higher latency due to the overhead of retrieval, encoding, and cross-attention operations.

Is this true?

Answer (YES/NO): NO